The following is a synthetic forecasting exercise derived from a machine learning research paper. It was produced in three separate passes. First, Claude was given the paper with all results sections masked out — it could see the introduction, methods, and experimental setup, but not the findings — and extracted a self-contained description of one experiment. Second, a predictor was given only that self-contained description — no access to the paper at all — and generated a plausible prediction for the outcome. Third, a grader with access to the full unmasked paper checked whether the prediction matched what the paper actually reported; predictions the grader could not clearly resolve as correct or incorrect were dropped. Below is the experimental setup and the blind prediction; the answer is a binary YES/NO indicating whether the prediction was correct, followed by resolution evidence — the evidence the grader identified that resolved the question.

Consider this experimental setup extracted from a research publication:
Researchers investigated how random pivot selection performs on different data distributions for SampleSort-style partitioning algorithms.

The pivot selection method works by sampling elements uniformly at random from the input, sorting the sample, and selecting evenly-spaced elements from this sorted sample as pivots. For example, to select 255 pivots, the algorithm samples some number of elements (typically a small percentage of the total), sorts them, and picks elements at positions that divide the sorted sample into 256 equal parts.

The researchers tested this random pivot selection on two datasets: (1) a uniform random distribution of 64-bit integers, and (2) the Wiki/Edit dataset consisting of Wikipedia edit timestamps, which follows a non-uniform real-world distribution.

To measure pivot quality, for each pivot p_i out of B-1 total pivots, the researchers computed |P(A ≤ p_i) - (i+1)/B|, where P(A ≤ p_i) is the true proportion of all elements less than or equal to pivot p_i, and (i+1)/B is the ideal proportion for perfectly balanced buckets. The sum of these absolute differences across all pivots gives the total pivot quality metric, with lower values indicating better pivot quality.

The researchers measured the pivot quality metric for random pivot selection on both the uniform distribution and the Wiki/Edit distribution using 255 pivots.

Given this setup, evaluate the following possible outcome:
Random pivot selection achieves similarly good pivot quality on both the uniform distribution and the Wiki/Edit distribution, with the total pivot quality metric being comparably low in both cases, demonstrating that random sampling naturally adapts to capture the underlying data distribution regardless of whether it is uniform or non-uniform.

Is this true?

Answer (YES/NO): YES